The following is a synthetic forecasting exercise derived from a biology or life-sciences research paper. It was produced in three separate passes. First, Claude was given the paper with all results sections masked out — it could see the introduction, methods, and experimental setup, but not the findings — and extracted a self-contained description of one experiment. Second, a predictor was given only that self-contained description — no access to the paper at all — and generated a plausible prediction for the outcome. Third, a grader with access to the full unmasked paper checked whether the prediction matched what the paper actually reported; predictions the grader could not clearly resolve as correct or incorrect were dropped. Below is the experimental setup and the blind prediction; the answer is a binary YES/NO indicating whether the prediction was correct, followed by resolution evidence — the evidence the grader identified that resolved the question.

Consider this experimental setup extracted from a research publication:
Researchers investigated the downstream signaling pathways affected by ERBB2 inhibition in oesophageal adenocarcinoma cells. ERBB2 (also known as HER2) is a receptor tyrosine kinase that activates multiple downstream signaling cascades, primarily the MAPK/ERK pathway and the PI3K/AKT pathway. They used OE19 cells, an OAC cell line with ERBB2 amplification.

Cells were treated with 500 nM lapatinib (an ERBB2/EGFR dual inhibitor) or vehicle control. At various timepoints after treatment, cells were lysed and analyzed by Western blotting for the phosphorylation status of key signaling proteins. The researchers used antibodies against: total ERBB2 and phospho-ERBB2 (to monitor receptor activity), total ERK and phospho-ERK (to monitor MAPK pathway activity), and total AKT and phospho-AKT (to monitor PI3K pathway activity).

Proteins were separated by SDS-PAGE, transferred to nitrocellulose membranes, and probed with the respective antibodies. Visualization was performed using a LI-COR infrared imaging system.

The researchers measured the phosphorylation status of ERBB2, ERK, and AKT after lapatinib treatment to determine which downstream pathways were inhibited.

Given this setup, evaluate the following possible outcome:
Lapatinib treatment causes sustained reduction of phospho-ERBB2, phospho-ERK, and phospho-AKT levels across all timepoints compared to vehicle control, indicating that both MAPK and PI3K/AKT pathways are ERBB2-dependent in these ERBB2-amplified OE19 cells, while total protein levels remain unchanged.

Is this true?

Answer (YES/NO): NO